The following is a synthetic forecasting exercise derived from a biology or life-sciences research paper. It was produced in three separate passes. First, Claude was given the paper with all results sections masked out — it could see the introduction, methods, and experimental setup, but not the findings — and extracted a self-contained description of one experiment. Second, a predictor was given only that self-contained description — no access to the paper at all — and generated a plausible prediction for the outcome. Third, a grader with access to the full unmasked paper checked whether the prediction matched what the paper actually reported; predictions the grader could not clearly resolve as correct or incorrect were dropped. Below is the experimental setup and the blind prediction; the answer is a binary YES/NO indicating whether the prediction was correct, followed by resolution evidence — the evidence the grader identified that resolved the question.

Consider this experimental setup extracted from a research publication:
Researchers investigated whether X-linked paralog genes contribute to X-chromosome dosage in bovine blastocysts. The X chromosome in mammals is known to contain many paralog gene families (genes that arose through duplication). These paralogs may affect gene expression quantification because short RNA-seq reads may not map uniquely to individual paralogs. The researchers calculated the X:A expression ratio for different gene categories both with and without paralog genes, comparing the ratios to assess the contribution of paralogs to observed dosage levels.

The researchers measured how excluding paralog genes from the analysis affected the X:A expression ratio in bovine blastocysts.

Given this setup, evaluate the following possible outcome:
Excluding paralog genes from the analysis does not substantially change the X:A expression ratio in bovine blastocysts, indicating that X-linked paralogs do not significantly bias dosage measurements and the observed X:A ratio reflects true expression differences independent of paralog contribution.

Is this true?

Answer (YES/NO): NO